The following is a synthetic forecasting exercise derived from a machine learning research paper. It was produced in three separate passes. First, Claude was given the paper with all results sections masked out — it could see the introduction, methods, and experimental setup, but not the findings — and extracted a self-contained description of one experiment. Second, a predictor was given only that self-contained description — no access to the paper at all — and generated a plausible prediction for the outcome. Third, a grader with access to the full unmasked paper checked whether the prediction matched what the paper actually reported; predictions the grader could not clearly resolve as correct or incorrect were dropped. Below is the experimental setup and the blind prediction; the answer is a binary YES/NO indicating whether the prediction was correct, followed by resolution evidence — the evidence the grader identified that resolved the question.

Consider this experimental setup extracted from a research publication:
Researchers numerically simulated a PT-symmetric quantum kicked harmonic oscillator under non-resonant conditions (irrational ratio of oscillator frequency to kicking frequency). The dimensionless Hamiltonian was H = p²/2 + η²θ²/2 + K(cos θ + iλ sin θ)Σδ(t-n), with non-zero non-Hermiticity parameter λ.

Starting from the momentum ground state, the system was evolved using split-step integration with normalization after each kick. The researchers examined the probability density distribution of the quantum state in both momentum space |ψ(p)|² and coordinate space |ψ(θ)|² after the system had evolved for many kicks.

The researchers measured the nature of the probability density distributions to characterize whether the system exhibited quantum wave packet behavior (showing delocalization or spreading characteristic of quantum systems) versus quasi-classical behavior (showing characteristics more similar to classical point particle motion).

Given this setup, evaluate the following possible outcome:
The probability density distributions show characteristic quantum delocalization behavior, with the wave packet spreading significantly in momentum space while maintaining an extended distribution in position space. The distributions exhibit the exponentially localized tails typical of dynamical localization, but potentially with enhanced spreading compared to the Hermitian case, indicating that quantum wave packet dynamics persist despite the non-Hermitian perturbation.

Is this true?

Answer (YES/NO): NO